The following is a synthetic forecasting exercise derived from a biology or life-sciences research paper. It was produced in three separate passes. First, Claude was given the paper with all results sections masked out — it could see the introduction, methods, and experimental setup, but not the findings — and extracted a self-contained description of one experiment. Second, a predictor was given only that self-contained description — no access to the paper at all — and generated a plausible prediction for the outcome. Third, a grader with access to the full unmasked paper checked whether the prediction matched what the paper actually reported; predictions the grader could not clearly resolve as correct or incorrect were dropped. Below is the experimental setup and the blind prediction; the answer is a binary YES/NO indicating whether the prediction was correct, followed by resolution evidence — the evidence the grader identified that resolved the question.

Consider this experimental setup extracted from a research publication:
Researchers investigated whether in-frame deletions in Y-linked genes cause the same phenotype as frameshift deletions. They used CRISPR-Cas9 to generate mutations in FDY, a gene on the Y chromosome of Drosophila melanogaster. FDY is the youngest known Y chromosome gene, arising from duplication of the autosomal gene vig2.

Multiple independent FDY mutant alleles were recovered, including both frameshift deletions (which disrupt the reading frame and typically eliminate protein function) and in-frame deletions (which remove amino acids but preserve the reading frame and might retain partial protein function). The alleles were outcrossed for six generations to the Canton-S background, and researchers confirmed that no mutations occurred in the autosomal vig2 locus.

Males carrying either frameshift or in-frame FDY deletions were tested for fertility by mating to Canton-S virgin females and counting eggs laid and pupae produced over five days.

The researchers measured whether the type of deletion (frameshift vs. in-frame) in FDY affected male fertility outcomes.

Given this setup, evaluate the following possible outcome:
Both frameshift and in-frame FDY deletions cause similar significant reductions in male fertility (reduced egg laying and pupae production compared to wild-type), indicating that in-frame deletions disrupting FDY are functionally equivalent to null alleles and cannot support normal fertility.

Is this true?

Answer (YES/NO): NO